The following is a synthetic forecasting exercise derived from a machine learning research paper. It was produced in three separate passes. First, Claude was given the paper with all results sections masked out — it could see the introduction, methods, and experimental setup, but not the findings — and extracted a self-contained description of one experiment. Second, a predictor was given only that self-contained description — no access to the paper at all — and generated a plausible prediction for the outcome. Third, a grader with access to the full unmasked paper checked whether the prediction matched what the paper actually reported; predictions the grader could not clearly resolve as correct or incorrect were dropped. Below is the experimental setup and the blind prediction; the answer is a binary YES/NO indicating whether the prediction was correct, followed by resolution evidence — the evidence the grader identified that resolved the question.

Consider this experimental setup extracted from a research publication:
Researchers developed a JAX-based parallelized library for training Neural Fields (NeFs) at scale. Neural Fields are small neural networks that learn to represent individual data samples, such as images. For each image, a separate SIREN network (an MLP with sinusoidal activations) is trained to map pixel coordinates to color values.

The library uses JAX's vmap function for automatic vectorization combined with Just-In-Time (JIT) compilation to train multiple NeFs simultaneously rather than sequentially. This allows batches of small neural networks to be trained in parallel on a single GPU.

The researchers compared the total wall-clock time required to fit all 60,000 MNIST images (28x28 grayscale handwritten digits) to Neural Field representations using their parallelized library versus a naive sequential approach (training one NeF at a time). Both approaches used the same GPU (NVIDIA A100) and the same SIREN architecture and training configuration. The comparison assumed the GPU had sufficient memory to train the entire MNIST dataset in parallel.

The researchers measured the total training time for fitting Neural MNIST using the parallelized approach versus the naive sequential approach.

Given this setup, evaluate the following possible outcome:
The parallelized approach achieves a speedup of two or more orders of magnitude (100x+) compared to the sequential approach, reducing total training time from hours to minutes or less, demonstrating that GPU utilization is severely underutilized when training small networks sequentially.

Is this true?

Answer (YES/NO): YES